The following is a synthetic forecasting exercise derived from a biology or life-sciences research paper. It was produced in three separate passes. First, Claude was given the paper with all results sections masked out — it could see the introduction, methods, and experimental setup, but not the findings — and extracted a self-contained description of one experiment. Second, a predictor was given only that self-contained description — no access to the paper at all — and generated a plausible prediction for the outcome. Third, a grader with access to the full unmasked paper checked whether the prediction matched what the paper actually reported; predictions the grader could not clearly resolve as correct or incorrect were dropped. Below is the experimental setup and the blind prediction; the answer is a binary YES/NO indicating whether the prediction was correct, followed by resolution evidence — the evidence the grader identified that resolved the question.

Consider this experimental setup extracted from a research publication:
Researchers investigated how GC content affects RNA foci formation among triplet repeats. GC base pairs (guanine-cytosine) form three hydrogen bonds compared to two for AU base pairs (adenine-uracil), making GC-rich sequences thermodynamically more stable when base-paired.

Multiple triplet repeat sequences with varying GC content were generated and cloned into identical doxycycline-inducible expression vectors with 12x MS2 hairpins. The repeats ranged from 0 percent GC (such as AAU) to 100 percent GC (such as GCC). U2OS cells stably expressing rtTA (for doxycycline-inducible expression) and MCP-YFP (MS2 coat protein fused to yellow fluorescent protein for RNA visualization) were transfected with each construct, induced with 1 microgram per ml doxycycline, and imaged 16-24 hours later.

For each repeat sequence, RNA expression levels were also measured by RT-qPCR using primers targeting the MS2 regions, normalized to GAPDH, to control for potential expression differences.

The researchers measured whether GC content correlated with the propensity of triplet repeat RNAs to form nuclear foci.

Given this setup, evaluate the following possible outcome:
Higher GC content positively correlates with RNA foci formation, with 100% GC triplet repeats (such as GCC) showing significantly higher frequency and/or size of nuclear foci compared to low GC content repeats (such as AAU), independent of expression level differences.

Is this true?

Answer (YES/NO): NO